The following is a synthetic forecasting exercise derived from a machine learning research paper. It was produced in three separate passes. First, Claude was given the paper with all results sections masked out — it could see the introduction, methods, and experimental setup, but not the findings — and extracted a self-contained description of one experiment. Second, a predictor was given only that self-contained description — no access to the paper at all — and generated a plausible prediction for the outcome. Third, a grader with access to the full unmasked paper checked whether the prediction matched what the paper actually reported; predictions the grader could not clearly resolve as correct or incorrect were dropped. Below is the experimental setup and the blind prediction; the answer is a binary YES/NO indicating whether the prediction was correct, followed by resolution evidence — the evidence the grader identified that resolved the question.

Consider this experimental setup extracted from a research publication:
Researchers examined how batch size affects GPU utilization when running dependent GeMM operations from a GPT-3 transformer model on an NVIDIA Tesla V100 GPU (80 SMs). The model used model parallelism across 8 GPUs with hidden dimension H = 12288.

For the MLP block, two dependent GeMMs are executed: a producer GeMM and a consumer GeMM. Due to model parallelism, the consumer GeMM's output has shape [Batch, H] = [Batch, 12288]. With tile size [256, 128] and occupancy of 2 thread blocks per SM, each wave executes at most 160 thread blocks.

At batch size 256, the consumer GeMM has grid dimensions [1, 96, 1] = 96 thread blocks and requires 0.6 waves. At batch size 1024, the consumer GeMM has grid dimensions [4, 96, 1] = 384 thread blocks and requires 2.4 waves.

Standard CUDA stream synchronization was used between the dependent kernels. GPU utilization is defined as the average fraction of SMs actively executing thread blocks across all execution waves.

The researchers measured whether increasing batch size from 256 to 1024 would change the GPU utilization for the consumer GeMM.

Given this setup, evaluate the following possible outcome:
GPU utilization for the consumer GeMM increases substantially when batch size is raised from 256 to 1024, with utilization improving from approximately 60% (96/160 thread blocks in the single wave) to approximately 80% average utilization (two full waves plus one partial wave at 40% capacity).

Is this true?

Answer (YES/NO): YES